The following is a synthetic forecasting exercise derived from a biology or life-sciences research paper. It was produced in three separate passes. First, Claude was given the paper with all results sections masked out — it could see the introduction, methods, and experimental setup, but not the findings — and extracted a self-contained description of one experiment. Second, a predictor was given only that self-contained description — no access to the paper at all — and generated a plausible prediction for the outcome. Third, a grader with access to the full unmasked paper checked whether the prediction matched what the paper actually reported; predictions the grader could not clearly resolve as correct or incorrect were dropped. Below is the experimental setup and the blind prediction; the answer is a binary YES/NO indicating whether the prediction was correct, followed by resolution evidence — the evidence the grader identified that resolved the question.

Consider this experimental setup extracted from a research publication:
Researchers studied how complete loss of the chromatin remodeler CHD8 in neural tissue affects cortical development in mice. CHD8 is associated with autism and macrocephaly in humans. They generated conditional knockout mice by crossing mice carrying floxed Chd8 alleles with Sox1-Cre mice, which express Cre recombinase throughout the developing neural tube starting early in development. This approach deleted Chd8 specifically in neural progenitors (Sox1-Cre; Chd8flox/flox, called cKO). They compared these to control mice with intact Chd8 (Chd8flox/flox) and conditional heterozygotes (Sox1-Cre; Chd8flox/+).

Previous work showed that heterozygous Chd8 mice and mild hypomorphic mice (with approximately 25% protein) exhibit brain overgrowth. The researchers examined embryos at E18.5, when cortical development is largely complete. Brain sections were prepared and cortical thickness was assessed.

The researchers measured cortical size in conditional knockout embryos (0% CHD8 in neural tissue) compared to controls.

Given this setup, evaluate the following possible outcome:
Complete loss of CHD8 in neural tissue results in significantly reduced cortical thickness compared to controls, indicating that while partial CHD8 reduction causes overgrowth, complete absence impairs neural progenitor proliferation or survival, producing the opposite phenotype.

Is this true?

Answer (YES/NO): YES